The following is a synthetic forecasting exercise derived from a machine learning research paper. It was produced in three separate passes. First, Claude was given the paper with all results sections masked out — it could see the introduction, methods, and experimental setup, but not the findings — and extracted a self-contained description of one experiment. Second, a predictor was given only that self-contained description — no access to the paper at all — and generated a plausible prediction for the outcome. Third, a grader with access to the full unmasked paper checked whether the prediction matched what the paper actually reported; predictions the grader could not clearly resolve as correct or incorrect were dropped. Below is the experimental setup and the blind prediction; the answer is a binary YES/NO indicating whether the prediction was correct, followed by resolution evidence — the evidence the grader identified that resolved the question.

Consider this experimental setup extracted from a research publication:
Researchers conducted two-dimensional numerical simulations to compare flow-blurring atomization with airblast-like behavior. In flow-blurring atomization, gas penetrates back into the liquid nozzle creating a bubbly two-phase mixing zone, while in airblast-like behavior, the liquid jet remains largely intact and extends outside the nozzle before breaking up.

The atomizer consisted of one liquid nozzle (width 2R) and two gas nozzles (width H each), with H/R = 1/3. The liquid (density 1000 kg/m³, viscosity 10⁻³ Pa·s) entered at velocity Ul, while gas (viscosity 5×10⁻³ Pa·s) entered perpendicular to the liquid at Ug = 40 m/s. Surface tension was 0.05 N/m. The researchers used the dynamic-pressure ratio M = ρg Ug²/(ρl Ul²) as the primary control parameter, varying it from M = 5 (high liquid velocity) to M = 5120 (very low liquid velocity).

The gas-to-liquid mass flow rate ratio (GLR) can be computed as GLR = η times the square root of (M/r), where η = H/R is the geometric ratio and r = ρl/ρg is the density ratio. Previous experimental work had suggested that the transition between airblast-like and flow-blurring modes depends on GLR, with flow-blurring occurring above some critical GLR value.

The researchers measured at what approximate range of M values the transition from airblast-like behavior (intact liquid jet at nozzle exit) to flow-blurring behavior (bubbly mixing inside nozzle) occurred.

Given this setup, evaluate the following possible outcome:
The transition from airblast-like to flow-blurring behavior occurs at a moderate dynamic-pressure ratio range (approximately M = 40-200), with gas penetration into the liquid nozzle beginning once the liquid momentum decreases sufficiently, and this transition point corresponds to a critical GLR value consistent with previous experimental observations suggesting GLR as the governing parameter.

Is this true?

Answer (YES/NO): NO